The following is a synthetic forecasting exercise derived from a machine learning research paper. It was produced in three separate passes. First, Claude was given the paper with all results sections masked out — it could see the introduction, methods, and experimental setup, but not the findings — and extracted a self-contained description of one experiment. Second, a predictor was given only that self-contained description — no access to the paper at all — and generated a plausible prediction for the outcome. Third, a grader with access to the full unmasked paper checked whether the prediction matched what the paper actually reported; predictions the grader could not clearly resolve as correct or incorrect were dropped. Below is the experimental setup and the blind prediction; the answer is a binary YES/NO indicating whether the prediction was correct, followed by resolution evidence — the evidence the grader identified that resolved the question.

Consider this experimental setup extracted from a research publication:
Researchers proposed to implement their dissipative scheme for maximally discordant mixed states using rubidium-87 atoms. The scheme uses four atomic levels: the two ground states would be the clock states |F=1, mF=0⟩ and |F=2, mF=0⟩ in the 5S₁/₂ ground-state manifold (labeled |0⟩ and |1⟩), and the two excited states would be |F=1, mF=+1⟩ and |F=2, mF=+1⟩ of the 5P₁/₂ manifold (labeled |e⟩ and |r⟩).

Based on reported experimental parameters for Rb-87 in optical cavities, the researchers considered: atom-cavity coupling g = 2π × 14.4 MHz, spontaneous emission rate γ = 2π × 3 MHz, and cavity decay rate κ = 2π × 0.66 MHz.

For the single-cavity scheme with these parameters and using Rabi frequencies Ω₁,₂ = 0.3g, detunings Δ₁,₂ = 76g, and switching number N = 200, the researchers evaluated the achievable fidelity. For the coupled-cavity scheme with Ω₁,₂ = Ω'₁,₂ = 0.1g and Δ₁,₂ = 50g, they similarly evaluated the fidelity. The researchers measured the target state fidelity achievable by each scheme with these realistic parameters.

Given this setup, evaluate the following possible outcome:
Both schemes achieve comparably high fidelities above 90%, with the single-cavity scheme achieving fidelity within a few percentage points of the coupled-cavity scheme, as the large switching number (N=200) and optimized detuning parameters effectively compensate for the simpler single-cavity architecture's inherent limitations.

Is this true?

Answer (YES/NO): YES